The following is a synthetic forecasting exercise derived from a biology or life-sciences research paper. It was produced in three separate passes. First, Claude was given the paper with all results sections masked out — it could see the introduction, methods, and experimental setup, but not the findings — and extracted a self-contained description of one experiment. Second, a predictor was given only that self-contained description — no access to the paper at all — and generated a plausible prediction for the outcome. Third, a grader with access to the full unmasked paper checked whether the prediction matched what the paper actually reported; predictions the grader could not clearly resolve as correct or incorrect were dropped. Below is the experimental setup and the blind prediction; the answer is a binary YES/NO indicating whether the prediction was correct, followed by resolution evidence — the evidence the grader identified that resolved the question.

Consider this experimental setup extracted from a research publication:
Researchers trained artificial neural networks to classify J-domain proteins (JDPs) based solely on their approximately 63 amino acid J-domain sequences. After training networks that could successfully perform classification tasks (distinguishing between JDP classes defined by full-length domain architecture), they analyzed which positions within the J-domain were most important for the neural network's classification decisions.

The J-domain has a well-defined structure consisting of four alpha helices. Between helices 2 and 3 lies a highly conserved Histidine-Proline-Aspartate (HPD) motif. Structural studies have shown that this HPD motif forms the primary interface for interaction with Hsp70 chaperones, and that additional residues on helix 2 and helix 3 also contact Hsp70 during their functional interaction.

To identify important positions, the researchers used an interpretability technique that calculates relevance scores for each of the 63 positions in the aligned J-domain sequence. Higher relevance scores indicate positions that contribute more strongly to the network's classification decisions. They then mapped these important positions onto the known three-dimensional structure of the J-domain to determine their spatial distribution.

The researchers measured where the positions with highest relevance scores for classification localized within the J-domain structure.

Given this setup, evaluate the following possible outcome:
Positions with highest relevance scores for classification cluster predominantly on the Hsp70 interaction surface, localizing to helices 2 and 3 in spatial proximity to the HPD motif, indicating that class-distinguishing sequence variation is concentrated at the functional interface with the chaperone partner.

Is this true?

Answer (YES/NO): YES